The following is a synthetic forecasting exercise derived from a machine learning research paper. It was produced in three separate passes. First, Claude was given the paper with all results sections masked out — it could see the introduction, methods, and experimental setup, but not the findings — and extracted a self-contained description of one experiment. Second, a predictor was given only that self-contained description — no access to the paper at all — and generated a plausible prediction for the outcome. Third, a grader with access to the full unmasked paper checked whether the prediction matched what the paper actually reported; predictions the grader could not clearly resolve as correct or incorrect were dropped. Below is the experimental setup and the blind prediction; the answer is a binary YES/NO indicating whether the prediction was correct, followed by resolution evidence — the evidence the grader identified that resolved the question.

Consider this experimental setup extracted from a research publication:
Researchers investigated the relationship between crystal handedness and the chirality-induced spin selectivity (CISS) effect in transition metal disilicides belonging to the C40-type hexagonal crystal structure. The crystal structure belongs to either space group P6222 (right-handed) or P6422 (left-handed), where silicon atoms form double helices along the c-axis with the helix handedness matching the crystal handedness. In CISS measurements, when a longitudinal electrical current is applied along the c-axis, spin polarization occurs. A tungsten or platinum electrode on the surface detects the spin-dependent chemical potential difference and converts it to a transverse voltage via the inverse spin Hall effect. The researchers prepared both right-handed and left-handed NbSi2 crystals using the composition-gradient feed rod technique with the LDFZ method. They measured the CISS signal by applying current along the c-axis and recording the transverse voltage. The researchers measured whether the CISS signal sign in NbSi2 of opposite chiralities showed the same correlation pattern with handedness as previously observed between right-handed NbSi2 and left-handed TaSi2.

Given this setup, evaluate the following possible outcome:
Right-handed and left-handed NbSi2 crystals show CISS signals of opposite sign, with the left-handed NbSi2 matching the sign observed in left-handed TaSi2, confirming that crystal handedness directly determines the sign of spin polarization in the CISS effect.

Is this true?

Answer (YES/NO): YES